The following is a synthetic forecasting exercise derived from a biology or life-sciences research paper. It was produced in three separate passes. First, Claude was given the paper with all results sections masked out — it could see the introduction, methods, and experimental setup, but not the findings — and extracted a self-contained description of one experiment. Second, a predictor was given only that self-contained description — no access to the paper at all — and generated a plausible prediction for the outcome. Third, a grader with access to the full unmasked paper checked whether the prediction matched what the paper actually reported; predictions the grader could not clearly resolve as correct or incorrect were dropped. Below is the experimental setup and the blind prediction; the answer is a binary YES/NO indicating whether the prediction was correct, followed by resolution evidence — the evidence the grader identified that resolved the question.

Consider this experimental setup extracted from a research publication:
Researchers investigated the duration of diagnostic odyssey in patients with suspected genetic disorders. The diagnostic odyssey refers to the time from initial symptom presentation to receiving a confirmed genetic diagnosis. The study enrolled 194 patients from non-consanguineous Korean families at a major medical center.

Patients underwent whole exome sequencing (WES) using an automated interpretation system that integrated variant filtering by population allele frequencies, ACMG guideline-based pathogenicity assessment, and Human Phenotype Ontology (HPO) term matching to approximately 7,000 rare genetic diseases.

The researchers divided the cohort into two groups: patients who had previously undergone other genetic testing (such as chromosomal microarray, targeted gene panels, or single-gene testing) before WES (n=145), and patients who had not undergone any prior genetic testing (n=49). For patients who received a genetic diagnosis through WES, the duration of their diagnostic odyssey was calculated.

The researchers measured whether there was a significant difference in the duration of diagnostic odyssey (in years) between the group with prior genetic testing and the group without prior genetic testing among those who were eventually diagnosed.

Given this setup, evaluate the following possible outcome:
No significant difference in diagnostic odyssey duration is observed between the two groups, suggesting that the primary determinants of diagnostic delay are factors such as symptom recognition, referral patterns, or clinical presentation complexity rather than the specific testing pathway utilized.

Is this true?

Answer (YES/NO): YES